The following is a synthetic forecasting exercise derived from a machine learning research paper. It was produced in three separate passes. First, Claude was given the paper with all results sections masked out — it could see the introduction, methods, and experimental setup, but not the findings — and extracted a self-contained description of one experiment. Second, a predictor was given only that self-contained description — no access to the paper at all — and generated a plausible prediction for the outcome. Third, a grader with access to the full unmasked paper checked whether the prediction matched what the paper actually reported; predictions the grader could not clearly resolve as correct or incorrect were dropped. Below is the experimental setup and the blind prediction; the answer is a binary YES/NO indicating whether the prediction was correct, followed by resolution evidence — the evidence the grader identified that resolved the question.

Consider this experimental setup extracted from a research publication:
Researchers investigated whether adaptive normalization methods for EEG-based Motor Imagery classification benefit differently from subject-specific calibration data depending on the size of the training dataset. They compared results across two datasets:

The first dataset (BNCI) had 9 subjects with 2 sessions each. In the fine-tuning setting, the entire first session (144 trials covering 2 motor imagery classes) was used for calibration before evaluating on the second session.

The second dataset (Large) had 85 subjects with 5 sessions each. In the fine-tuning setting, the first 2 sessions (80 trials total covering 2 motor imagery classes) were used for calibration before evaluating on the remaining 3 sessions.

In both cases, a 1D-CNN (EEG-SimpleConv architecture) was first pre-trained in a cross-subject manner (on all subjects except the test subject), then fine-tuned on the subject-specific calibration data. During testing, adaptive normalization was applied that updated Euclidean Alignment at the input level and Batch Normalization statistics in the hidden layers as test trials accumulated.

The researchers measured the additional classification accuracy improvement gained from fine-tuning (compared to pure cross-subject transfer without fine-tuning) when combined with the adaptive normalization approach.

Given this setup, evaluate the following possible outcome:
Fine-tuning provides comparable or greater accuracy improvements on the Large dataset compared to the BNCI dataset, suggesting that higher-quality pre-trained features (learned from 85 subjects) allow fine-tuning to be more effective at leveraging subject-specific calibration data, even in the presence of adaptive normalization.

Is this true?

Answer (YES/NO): YES